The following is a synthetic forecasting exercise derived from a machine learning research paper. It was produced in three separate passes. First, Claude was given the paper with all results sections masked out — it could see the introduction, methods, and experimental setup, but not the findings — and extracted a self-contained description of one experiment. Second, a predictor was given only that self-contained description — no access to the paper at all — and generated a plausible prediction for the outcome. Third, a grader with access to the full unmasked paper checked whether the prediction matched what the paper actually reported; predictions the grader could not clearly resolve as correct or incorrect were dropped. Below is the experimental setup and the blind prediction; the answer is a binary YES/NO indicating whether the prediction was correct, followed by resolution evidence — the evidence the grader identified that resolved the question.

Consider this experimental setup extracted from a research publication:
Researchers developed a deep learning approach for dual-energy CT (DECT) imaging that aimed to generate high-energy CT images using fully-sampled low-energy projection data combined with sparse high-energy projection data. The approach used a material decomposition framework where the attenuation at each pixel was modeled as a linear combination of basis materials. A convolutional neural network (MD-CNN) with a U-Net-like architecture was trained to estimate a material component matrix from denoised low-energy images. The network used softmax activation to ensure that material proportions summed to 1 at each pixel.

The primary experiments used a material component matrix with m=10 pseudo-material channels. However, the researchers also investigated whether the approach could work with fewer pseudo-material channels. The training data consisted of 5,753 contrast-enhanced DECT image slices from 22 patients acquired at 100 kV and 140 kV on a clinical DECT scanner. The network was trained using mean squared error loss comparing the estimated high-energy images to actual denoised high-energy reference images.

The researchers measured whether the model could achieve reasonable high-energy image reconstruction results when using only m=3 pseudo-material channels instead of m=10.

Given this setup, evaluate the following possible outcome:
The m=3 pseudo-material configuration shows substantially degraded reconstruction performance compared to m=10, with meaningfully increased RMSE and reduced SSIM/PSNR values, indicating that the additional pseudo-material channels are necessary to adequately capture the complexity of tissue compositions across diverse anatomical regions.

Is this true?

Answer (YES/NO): NO